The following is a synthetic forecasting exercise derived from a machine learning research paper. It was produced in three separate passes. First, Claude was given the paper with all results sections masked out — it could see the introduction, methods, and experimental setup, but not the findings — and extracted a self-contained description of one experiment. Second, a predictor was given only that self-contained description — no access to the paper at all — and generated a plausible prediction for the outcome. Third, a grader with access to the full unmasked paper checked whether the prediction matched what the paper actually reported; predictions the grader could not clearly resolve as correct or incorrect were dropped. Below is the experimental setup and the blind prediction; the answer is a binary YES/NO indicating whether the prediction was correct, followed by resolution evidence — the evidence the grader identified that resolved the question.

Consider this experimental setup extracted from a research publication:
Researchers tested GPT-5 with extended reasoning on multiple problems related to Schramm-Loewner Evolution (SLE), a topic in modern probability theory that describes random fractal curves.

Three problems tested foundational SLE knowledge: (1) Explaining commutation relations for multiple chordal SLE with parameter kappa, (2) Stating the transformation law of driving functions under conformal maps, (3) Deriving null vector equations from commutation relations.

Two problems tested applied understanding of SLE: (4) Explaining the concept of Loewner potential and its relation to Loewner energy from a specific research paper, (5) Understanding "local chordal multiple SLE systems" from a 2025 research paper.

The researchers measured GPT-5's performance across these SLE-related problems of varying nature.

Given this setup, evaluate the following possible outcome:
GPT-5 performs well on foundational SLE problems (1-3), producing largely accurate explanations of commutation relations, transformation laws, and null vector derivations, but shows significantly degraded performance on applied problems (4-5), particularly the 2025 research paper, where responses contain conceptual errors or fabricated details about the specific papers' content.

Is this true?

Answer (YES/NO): NO